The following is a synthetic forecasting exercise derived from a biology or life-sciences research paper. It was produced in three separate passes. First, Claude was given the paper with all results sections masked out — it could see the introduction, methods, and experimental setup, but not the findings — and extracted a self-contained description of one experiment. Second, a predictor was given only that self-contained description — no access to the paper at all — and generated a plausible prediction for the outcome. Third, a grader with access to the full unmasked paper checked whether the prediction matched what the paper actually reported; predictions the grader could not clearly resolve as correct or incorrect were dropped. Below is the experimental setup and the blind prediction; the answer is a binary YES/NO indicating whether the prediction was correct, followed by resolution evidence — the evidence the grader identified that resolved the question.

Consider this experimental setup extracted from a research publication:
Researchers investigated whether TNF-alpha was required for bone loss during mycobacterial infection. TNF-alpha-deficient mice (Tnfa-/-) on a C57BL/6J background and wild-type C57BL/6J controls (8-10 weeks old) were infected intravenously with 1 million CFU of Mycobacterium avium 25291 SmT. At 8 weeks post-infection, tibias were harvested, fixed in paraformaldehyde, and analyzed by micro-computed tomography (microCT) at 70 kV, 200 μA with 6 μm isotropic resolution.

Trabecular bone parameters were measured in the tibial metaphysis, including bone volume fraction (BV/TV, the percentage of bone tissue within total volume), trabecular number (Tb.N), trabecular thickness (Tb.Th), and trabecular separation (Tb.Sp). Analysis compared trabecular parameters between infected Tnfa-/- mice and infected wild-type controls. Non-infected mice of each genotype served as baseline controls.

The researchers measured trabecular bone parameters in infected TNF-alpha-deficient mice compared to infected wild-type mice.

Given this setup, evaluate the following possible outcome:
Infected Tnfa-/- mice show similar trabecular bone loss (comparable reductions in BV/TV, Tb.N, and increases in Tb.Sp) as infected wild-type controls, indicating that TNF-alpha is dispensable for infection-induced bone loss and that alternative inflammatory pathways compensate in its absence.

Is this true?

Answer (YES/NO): NO